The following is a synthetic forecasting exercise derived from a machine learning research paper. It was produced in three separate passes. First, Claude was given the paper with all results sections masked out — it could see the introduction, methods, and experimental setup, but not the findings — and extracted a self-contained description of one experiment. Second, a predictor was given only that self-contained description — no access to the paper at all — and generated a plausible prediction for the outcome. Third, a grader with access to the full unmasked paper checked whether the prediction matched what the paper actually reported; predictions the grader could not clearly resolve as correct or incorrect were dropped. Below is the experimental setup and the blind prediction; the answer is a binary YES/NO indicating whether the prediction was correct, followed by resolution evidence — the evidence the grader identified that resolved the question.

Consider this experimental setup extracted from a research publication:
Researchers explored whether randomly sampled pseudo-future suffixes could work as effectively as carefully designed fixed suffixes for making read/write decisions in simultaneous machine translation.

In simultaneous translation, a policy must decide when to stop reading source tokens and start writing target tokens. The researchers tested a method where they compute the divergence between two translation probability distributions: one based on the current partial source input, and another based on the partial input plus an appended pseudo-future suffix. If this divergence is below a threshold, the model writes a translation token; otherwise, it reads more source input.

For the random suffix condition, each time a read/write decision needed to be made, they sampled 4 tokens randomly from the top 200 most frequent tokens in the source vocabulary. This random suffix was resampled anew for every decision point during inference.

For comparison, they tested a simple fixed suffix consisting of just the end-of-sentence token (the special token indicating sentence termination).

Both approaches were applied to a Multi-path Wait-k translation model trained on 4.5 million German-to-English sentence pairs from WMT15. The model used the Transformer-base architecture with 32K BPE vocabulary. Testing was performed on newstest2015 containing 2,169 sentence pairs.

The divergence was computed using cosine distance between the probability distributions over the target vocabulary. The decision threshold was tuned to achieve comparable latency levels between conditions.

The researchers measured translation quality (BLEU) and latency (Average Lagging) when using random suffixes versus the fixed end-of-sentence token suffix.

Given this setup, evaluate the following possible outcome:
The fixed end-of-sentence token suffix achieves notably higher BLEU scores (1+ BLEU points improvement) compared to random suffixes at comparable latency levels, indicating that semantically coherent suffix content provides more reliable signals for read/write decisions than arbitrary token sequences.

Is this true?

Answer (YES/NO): NO